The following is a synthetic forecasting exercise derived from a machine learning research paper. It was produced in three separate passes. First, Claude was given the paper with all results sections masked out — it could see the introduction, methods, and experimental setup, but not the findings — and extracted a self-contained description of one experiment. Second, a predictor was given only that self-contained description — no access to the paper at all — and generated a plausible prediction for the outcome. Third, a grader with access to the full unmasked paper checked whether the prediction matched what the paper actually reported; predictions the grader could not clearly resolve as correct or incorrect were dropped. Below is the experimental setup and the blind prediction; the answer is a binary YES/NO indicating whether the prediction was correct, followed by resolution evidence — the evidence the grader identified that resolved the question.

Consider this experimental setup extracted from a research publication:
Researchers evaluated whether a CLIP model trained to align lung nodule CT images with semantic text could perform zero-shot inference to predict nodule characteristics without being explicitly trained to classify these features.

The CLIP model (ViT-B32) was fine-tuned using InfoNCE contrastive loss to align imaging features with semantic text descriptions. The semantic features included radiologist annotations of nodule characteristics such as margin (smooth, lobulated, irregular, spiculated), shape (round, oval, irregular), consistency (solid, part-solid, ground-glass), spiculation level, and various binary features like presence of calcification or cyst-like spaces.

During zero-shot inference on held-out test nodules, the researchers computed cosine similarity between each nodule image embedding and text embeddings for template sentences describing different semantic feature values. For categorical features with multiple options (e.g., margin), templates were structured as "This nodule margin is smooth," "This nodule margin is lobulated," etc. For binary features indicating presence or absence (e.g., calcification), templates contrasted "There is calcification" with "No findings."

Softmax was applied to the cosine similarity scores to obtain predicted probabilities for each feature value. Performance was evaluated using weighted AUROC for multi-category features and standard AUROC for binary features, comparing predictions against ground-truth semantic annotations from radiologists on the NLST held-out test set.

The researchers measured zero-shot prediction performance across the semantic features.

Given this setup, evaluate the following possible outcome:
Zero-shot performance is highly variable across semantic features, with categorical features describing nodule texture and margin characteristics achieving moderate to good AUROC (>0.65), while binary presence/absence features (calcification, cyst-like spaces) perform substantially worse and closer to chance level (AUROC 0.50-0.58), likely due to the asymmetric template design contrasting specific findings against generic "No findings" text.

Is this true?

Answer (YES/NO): NO